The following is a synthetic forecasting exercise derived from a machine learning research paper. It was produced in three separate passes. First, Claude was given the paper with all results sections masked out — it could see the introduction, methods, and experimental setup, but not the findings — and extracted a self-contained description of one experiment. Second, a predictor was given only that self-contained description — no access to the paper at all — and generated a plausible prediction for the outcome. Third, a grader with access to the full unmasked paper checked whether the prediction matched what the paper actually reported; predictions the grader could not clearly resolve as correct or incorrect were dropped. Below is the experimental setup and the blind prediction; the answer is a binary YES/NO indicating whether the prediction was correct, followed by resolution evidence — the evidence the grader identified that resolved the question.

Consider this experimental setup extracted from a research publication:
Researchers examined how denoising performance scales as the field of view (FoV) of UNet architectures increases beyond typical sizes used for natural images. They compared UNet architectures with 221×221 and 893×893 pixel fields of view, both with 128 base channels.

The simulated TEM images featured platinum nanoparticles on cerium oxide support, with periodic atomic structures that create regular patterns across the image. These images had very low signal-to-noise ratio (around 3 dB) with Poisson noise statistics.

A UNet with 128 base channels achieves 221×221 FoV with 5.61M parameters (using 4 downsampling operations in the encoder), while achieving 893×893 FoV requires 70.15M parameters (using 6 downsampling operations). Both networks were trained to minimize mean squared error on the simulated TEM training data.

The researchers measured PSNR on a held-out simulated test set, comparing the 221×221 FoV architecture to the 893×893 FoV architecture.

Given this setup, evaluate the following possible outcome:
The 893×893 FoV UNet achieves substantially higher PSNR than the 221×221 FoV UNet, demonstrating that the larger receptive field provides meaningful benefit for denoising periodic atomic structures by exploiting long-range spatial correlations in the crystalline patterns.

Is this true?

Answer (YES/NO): YES